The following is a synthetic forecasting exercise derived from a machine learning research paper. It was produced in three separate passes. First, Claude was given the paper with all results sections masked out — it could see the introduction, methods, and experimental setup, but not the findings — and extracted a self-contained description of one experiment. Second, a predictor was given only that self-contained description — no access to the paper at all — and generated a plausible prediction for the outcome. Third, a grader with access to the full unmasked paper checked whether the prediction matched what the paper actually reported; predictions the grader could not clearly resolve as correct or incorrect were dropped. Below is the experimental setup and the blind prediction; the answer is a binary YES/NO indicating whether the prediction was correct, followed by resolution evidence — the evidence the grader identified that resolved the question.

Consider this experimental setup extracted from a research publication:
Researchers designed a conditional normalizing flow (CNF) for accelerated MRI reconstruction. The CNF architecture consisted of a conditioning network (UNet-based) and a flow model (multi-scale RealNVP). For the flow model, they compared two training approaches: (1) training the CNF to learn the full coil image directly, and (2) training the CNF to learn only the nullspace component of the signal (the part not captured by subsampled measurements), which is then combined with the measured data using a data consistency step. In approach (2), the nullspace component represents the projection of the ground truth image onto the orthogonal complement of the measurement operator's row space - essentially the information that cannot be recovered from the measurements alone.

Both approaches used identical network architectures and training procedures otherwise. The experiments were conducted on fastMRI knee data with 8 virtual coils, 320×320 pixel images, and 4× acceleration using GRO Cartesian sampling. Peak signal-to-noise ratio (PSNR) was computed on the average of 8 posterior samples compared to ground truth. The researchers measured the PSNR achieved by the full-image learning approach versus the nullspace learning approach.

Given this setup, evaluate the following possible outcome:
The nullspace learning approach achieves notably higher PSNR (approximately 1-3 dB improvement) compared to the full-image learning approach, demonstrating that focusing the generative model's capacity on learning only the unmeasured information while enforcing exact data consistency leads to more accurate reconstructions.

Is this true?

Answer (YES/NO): YES